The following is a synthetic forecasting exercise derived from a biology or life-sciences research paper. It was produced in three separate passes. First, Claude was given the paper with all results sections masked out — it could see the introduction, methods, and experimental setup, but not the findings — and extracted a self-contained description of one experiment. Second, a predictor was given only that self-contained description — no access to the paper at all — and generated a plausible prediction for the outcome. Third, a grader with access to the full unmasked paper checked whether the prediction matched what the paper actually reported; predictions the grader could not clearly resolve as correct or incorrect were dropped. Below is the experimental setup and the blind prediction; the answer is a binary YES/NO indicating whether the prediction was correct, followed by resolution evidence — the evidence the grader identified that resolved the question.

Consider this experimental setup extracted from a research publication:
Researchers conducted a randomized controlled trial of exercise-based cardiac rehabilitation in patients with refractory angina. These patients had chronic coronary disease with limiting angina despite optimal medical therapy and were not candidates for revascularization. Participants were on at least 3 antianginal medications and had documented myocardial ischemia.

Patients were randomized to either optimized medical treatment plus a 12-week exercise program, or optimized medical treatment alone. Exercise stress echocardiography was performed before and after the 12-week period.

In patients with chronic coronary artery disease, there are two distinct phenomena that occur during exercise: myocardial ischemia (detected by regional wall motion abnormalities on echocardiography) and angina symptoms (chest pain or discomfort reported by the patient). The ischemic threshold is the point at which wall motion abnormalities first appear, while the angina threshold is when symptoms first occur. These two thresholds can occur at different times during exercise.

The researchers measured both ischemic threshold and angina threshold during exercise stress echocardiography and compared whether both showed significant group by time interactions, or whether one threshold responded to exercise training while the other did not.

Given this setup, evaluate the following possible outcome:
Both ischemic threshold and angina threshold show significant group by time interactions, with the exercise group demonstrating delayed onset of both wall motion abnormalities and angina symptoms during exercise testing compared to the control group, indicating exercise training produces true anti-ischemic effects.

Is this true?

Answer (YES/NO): YES